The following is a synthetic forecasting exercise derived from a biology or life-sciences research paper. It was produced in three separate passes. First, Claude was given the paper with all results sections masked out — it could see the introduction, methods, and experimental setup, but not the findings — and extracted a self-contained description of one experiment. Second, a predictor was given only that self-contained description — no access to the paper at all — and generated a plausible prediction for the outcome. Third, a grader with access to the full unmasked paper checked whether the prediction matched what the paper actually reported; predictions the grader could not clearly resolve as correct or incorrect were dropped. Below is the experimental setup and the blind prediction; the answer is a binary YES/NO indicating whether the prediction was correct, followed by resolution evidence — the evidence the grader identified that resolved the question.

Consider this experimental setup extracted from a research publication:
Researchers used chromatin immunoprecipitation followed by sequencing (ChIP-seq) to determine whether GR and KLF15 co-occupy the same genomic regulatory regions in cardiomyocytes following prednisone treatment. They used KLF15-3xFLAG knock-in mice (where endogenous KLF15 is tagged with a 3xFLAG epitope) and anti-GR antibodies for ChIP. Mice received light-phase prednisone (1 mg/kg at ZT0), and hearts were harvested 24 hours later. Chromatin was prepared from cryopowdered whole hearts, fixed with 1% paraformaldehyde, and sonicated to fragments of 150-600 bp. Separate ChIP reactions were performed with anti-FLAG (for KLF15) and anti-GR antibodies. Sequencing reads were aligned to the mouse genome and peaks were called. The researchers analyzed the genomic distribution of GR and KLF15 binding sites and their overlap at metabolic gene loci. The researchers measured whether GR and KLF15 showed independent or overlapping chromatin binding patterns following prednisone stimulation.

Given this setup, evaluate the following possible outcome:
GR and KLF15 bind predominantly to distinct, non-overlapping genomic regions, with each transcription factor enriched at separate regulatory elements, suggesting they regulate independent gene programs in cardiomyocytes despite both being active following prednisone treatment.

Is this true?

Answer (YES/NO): NO